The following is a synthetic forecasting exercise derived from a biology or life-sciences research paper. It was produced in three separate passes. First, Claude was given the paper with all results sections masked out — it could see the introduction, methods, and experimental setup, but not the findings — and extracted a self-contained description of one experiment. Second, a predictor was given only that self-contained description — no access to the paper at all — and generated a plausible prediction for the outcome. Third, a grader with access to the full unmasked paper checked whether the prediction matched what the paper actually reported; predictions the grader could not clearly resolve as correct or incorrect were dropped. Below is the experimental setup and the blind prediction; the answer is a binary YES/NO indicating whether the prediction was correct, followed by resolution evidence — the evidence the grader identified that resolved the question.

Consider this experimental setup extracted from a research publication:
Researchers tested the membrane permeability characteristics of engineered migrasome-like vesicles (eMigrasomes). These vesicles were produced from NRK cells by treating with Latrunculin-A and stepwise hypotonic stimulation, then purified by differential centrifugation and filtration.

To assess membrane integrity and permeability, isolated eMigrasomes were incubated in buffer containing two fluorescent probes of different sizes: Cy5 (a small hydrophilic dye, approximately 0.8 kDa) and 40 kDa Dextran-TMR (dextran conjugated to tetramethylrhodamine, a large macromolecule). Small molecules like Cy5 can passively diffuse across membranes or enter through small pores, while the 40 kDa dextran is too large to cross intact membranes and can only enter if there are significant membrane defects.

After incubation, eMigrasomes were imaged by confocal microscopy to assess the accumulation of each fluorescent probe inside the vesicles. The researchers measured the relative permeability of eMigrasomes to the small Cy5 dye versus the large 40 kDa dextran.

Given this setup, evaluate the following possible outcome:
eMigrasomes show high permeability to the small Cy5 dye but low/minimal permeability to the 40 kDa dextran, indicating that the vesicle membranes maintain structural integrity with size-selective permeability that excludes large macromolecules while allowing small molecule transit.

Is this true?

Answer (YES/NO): NO